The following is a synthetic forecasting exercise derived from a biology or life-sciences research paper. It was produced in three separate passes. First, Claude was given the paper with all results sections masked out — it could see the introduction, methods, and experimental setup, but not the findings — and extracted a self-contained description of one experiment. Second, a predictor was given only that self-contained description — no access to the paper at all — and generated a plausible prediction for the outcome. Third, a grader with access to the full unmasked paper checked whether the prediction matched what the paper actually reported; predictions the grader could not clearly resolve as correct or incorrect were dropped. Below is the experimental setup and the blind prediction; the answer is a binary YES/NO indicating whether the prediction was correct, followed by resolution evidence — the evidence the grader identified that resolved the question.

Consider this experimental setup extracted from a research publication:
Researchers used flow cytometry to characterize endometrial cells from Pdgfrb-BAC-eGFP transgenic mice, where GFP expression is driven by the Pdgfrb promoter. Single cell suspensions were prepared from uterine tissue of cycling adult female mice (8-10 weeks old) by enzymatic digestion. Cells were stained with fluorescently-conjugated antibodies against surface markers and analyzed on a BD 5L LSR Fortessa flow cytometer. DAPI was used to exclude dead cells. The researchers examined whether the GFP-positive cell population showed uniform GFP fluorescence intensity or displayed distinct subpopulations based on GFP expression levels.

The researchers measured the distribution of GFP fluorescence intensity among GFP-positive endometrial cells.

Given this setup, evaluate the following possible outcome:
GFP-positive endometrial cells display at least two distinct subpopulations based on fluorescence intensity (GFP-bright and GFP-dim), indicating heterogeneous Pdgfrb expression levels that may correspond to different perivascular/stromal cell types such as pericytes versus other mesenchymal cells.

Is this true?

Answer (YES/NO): YES